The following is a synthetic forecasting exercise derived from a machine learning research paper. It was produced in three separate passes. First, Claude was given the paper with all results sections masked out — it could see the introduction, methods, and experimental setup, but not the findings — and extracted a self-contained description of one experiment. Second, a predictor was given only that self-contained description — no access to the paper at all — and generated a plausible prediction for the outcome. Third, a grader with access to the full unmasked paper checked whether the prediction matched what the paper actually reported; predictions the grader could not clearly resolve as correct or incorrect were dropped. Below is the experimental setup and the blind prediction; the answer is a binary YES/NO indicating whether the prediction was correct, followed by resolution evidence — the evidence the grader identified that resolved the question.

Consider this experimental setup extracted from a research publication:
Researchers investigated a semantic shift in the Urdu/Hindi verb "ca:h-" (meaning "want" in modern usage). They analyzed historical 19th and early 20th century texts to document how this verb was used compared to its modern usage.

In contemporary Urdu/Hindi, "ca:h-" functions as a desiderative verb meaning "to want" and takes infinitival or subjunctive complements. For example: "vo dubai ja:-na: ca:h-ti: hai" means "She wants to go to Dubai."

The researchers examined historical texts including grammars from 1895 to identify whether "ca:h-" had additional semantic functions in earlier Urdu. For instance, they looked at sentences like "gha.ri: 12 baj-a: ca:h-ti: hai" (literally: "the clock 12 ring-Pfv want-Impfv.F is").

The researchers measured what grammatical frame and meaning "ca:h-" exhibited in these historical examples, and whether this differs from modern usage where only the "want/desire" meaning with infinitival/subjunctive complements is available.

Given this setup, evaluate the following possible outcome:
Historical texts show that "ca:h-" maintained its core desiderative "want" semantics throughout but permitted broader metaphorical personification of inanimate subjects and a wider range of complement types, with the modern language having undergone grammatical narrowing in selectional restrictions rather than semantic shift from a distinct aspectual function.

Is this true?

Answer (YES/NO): NO